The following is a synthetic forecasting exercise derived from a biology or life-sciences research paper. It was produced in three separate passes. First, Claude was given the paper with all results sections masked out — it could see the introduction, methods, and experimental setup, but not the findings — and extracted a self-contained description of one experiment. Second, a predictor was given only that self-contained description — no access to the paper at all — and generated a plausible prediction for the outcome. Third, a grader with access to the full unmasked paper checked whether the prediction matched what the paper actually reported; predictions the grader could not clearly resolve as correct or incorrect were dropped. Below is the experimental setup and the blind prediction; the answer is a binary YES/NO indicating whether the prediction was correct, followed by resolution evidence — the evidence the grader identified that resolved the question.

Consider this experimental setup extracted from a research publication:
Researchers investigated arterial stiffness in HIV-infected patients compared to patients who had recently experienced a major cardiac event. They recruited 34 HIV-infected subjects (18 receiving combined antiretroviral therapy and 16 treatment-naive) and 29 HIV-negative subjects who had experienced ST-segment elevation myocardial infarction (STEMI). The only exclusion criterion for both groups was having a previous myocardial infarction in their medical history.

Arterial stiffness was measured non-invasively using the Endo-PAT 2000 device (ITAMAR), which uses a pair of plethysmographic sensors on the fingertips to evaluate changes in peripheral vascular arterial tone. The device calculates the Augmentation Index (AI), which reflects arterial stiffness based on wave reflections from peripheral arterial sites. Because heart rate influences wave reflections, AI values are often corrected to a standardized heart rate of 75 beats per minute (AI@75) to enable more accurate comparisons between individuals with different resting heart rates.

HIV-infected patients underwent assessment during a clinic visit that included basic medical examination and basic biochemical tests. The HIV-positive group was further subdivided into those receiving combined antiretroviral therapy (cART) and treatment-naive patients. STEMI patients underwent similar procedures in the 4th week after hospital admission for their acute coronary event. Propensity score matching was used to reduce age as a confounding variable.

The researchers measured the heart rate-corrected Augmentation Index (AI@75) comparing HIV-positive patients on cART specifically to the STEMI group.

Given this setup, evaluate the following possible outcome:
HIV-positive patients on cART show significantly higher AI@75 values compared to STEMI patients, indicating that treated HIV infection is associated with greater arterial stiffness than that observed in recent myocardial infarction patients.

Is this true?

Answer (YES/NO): NO